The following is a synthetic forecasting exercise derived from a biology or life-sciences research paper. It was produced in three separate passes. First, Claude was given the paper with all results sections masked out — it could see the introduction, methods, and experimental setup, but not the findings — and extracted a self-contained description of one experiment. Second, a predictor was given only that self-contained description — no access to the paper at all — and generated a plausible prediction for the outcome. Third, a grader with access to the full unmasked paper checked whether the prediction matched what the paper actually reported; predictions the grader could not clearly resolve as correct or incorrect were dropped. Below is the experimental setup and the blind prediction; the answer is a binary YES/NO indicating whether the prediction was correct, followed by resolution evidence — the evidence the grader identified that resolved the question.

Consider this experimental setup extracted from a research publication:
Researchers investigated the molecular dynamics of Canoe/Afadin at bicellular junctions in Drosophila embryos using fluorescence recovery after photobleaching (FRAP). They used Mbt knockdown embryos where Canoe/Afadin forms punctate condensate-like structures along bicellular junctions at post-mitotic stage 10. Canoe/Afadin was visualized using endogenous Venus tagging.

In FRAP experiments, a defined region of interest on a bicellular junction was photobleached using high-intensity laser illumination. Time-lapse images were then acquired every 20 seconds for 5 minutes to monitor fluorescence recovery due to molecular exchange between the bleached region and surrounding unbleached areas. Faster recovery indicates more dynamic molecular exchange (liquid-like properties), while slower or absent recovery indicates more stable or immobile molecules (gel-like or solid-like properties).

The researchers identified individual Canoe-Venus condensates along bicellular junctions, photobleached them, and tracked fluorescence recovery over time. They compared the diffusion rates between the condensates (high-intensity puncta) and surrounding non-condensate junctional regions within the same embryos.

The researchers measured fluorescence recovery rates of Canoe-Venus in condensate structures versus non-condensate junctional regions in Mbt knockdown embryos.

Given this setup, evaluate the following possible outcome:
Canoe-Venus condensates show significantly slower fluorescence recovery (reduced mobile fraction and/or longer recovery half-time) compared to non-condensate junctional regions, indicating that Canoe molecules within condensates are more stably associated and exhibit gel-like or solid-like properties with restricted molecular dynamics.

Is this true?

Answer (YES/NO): YES